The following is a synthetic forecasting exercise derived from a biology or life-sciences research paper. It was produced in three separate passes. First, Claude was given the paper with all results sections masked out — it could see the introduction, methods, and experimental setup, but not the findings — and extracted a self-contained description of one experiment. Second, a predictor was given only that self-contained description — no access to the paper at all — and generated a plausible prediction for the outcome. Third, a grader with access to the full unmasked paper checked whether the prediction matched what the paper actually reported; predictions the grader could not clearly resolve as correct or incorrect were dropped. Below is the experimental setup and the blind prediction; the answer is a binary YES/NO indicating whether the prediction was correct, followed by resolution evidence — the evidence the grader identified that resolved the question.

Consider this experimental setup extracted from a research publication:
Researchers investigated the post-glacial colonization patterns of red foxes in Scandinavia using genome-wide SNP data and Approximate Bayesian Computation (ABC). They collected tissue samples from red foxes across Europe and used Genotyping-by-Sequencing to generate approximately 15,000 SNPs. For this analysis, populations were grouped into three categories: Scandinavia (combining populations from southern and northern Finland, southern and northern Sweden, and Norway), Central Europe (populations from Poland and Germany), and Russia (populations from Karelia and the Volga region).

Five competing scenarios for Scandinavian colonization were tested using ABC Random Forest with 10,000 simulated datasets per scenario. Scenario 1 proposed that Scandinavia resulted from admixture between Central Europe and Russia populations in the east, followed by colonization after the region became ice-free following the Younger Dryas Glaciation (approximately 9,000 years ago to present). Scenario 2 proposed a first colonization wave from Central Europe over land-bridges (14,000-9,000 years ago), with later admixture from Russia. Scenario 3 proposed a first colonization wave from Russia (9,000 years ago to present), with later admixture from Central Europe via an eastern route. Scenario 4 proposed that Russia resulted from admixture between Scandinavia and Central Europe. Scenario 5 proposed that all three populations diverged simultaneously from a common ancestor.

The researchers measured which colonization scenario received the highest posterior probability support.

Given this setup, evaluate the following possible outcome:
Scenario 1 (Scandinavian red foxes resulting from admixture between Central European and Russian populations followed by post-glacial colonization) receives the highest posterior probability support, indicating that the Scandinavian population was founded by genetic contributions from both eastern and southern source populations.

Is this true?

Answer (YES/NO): YES